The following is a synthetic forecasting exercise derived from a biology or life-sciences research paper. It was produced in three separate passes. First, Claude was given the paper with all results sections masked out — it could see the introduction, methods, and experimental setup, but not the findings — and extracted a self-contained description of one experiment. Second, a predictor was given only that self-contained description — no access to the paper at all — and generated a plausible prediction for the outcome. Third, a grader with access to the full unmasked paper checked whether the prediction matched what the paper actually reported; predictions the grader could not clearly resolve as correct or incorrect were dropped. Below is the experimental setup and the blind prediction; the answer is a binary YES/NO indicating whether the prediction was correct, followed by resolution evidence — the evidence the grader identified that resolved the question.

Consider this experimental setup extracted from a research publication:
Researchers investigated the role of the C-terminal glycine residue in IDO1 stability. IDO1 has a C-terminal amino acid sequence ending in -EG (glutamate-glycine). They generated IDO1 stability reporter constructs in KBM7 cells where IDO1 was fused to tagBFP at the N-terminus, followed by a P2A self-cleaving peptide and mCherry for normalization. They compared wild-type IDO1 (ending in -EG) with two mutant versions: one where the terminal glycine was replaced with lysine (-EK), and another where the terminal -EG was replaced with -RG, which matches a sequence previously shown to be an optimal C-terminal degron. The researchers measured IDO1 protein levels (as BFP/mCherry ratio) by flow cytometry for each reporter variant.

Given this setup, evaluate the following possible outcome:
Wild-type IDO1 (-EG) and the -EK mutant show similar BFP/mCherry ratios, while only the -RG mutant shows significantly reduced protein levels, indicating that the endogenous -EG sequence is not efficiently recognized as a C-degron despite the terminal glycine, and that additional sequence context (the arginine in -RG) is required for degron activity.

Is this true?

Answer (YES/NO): NO